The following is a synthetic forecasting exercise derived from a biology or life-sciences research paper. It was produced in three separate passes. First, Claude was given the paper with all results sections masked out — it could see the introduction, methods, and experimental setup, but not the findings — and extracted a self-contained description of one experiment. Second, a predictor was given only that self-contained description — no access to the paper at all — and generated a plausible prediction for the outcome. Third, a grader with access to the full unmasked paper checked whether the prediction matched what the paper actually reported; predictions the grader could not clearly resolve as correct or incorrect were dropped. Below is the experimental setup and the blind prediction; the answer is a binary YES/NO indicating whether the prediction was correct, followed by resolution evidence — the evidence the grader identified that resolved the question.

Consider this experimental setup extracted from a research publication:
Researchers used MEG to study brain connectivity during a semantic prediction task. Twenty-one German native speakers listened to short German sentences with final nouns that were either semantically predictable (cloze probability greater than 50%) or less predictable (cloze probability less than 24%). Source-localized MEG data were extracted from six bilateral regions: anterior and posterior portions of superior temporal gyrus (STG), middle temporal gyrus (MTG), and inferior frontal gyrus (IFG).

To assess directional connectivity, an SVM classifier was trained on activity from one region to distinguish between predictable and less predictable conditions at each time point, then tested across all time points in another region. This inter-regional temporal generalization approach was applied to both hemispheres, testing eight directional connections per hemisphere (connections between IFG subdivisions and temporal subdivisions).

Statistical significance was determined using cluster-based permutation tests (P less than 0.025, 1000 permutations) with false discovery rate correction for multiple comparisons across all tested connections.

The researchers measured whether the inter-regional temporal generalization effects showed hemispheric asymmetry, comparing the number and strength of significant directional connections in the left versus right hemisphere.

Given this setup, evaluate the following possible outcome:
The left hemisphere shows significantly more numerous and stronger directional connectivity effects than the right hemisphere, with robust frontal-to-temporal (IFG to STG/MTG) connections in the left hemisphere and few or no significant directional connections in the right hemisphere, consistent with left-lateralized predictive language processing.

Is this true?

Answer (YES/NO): NO